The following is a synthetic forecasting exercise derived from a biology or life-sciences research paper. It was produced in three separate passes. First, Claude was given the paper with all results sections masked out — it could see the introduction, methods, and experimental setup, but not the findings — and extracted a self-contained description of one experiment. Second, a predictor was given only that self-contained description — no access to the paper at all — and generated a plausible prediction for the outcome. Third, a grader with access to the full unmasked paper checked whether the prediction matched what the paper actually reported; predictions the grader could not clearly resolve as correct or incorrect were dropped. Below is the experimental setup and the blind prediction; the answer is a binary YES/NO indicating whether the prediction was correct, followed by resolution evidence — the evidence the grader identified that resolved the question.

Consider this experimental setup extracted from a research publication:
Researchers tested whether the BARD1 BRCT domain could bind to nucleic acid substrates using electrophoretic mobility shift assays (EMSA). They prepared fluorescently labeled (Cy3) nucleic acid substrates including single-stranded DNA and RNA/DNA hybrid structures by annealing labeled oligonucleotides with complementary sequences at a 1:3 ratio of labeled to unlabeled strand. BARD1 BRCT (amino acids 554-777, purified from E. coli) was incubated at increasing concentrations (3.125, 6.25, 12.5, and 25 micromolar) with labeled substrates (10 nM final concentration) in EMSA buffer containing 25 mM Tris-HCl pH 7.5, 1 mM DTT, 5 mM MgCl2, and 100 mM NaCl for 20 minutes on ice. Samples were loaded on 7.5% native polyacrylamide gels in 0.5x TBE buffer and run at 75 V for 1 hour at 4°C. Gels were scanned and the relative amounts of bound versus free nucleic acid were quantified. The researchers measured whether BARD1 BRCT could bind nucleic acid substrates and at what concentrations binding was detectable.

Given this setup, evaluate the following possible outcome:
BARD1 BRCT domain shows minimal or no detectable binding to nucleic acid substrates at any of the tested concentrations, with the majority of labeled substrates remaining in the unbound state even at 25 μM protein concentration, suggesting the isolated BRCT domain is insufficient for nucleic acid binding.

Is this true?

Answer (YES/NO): NO